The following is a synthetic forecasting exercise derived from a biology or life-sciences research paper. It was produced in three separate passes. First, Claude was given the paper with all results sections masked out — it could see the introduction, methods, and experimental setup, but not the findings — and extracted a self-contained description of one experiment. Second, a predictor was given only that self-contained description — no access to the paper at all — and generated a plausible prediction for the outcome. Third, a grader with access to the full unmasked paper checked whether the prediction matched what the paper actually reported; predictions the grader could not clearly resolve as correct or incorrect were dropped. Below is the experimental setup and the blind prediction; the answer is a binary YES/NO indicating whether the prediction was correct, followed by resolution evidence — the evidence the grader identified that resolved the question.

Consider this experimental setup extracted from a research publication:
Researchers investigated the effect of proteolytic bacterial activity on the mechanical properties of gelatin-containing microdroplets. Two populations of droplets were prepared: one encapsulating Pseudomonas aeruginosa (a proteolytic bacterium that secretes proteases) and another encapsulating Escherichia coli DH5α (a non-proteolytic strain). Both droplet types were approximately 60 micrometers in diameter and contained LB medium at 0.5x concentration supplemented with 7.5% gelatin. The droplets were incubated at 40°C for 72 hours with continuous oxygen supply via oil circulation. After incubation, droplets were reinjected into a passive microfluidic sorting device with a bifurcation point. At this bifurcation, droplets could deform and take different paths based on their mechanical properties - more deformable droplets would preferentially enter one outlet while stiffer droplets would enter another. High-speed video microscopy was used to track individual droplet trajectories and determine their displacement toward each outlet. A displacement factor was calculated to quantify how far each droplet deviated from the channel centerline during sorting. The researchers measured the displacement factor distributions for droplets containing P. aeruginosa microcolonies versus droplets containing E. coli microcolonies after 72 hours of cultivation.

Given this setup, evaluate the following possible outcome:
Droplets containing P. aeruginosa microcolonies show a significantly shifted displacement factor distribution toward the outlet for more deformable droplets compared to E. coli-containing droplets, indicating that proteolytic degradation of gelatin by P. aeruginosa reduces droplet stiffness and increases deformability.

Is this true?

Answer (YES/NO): YES